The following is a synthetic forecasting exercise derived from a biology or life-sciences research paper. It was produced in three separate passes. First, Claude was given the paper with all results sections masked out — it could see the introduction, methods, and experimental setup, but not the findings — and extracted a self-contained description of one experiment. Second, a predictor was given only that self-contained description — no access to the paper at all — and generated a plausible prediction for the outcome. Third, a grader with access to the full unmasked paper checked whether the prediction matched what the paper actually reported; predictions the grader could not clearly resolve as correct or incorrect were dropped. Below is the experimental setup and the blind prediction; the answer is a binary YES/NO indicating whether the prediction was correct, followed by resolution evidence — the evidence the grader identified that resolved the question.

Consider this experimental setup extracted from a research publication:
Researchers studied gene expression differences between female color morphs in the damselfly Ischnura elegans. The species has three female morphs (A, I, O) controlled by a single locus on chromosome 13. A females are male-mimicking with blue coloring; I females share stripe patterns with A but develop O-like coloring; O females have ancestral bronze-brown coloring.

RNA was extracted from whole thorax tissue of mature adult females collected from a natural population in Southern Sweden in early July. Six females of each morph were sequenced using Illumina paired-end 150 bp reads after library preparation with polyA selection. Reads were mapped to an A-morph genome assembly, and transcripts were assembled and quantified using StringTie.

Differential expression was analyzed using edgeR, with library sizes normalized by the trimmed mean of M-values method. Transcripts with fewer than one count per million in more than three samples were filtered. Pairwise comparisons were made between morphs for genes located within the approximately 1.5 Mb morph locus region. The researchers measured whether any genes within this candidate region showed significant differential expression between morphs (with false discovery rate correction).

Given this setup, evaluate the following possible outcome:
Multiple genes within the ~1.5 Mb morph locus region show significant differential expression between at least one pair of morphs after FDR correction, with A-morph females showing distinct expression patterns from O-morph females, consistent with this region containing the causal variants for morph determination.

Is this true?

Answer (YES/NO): NO